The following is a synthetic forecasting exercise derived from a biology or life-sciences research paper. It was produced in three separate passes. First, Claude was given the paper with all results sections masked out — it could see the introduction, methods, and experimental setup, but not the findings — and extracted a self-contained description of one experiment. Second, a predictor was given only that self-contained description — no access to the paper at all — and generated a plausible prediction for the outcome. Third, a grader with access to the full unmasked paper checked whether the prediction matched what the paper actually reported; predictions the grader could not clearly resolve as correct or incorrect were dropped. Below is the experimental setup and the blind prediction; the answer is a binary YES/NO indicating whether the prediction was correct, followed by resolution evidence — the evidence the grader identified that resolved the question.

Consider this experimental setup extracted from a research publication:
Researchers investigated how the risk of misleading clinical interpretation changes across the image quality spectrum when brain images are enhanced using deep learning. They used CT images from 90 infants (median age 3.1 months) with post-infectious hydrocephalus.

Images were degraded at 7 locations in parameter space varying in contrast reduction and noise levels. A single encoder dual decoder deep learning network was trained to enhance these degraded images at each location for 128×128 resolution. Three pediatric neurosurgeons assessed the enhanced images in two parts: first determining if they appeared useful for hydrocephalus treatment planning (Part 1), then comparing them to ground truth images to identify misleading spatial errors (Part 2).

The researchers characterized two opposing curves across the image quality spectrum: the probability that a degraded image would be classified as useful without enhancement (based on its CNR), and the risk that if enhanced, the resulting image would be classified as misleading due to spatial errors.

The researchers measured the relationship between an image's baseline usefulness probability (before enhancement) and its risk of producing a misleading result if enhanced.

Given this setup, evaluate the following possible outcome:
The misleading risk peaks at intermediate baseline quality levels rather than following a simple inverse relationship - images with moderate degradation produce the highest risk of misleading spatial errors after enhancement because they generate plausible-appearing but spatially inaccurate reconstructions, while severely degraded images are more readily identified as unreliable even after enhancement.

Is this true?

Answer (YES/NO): NO